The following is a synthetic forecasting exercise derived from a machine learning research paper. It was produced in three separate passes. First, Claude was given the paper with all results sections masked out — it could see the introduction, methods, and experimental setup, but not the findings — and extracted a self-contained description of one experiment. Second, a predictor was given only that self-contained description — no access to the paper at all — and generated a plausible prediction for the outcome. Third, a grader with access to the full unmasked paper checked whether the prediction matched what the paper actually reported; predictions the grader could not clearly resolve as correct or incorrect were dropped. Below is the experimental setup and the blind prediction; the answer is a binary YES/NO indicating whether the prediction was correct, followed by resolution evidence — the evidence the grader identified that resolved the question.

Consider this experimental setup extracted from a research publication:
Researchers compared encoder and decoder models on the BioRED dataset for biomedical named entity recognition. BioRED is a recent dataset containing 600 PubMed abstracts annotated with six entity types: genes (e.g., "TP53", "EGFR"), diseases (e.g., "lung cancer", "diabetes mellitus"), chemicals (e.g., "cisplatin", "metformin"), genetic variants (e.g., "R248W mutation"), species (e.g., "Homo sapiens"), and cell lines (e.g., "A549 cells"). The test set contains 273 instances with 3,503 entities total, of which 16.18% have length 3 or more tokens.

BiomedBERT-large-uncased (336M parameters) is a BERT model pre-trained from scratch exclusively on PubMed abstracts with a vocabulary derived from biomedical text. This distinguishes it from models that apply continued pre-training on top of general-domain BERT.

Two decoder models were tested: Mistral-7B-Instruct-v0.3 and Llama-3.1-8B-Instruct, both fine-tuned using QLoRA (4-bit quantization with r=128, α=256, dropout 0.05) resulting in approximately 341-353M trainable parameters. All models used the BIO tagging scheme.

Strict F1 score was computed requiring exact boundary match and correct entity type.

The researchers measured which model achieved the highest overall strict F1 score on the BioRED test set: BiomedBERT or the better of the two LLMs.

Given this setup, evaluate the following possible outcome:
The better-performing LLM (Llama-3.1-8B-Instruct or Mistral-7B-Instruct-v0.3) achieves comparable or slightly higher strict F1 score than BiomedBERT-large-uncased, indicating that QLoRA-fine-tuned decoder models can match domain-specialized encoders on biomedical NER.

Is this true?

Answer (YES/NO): YES